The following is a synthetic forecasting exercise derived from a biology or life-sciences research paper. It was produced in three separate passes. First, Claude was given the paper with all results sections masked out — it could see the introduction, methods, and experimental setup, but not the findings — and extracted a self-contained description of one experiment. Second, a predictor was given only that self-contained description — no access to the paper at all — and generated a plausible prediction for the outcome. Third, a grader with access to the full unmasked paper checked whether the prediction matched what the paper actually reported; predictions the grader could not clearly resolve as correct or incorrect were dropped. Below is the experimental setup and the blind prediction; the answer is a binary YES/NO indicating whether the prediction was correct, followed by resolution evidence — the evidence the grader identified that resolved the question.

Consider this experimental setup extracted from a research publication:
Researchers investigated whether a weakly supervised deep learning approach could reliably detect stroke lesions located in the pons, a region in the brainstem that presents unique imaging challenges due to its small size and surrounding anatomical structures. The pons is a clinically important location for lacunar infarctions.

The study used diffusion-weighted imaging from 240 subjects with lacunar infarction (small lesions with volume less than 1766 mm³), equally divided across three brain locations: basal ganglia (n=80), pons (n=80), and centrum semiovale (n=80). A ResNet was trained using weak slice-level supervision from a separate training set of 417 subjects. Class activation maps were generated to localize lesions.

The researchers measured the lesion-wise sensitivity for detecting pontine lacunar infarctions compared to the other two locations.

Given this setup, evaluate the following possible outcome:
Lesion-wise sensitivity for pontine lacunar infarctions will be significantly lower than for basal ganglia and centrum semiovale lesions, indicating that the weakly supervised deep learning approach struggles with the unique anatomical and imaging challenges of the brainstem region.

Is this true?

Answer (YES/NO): NO